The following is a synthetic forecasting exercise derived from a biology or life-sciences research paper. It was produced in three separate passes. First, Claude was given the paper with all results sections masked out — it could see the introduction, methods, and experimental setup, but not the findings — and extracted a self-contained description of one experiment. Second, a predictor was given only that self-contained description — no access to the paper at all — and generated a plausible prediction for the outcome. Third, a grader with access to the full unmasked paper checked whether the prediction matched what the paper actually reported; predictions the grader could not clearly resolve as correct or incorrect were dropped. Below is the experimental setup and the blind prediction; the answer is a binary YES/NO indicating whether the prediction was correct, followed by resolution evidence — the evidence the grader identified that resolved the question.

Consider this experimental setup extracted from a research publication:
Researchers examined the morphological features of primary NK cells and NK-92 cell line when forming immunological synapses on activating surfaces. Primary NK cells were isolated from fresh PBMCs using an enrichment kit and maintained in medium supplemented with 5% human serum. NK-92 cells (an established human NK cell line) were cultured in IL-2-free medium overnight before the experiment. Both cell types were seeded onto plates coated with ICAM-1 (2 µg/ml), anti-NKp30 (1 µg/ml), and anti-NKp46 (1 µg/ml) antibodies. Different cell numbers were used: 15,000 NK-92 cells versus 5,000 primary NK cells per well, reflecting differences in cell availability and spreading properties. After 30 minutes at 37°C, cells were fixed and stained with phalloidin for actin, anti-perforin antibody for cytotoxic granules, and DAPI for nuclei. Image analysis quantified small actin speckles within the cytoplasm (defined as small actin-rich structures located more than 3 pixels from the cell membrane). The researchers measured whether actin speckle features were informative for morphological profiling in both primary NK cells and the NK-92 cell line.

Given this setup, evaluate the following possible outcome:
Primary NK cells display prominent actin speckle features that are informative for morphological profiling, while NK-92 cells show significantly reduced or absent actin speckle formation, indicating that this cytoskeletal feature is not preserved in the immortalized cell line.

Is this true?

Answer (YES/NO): NO